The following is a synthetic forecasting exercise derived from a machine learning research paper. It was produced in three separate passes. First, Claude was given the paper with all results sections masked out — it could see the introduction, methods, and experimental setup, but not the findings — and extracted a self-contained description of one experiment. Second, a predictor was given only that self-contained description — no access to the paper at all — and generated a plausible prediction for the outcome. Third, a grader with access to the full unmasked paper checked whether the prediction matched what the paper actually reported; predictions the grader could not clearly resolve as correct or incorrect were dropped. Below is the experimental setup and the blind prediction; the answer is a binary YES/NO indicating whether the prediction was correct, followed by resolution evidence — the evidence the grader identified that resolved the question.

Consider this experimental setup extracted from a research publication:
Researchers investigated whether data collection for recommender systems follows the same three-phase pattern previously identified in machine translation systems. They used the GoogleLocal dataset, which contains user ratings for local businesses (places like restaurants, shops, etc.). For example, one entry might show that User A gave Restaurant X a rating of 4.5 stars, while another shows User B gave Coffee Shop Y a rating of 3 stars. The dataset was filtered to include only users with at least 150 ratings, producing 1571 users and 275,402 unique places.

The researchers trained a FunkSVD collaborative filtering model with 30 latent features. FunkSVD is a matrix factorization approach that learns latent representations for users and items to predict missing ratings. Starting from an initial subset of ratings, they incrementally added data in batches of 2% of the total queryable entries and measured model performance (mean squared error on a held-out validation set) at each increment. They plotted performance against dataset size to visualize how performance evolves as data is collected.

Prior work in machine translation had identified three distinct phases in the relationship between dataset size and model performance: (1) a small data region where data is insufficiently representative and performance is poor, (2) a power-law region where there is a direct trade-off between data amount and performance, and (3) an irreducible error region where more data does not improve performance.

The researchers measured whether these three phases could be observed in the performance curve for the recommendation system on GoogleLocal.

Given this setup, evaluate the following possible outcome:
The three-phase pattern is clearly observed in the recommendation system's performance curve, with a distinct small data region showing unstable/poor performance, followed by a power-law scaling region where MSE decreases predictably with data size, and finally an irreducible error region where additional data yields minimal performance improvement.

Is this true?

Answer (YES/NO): YES